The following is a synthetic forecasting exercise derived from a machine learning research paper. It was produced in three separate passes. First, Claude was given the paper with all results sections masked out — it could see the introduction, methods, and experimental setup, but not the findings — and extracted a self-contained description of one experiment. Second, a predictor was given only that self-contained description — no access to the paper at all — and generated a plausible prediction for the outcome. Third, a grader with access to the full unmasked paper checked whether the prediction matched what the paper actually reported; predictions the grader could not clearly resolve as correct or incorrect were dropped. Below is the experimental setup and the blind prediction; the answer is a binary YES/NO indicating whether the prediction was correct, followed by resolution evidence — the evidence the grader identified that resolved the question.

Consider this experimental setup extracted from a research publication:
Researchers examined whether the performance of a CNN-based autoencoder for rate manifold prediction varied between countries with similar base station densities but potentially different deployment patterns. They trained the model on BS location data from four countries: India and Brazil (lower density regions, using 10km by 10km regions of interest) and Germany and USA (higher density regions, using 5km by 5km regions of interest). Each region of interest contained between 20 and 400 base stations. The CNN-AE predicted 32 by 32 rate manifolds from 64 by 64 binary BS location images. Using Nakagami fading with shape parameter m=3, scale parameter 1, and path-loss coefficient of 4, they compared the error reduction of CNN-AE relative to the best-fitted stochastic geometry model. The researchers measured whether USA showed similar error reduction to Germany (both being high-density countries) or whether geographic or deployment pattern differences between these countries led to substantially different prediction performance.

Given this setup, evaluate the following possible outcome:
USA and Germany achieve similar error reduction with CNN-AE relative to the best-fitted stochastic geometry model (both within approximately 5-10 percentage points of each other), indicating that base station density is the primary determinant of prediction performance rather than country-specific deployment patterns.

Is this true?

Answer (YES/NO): YES